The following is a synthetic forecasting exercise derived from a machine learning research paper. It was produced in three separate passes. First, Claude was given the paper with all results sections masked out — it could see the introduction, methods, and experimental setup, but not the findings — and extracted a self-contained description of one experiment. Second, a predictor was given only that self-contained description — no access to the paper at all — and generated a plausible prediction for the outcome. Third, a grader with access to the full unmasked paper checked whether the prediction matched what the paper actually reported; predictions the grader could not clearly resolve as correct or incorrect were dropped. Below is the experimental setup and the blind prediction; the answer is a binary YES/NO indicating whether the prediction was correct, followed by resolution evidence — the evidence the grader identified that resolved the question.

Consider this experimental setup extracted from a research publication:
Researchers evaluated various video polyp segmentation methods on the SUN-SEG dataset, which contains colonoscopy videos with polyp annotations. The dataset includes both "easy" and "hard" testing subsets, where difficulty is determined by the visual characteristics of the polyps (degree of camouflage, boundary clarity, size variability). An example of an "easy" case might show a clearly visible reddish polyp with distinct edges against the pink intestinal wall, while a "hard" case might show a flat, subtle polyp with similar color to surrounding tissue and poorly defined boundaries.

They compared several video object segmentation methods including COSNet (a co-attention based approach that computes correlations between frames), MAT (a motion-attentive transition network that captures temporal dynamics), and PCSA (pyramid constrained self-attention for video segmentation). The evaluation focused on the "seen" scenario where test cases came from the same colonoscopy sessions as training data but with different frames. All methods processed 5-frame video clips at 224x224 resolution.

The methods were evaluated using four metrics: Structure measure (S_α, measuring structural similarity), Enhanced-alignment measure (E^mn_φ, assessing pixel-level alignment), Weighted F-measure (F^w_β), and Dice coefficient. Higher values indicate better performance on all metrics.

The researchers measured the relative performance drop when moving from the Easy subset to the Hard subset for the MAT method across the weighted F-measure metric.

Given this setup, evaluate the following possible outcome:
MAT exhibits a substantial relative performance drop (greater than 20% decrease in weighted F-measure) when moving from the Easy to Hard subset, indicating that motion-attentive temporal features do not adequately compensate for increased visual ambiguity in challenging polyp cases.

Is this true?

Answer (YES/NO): NO